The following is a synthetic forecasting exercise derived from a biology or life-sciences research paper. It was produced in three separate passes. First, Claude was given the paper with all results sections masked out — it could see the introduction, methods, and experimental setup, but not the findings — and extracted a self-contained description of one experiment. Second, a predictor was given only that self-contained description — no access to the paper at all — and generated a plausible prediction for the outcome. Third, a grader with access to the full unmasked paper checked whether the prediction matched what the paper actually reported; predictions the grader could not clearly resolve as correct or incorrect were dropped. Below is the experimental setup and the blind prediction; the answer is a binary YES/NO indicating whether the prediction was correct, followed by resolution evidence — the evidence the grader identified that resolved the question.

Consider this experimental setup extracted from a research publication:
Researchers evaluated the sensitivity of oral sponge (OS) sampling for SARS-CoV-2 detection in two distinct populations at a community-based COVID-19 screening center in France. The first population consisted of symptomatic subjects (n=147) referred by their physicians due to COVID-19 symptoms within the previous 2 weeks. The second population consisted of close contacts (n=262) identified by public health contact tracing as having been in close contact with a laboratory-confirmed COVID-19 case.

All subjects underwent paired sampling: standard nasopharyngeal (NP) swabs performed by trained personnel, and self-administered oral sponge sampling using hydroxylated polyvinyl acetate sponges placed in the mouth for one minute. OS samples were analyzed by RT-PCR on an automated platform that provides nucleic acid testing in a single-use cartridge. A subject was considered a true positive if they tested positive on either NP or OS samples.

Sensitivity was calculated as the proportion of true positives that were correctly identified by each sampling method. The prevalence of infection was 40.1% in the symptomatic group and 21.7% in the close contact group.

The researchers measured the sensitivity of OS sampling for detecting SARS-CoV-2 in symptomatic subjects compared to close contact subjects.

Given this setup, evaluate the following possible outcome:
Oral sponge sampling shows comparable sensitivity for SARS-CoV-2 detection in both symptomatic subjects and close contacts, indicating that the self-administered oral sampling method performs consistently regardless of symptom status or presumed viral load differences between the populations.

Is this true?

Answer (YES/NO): NO